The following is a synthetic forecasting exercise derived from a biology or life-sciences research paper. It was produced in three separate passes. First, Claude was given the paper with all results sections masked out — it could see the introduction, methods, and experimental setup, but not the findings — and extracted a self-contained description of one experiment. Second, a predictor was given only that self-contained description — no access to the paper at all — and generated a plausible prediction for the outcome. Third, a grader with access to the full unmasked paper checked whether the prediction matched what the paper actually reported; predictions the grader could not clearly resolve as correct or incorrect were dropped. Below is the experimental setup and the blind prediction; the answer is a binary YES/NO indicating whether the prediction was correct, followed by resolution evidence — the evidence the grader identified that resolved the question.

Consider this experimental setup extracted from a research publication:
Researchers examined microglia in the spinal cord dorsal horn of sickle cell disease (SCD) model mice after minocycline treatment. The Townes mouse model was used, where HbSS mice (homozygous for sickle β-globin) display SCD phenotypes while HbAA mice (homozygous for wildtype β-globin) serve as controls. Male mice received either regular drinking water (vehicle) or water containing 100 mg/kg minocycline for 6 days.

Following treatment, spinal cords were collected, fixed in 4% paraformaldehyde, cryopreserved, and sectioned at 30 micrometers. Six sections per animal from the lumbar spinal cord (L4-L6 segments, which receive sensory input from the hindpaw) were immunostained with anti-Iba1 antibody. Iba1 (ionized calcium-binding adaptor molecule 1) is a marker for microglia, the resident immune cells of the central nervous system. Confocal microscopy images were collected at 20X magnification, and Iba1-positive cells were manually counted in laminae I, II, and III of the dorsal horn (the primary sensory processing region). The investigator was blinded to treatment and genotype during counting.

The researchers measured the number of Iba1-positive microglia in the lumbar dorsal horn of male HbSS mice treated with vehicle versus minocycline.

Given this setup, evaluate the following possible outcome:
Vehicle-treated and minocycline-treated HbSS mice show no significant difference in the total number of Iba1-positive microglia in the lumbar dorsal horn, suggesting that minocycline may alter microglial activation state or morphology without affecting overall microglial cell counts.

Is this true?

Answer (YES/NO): YES